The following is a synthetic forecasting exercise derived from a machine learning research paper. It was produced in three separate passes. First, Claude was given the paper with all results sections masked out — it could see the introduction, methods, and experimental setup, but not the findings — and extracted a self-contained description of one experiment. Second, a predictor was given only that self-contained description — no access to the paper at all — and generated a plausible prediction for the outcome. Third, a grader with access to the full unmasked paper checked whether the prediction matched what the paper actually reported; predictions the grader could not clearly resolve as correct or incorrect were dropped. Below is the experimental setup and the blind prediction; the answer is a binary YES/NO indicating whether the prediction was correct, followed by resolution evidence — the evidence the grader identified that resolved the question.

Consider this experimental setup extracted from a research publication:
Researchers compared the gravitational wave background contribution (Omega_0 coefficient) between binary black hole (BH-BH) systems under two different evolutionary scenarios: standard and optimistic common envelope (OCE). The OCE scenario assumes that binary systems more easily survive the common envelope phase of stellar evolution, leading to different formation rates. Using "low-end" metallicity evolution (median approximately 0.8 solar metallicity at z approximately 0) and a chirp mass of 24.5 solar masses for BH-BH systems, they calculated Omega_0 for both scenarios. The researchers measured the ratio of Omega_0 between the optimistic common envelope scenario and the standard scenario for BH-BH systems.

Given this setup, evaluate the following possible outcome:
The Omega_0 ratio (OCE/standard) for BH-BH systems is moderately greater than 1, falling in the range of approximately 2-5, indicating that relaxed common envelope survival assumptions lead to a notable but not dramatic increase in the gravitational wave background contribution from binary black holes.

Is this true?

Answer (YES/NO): NO